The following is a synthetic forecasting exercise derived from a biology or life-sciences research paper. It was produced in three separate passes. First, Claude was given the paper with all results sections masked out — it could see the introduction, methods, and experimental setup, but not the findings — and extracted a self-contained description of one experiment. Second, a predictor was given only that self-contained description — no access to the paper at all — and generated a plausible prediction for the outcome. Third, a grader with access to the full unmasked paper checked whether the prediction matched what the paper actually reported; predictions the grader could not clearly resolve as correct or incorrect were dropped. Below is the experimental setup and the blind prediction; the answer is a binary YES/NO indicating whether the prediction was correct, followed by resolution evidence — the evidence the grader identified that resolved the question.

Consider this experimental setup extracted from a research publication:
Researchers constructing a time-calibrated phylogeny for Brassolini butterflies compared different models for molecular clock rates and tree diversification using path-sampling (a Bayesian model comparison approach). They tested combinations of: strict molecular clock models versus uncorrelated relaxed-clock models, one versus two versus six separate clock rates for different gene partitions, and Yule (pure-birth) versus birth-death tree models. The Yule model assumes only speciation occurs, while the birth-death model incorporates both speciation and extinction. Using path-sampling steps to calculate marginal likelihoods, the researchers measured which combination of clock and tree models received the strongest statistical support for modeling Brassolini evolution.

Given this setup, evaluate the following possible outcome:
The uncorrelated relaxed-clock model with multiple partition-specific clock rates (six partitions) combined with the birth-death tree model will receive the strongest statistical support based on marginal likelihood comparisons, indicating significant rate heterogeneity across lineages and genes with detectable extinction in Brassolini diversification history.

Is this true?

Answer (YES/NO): NO